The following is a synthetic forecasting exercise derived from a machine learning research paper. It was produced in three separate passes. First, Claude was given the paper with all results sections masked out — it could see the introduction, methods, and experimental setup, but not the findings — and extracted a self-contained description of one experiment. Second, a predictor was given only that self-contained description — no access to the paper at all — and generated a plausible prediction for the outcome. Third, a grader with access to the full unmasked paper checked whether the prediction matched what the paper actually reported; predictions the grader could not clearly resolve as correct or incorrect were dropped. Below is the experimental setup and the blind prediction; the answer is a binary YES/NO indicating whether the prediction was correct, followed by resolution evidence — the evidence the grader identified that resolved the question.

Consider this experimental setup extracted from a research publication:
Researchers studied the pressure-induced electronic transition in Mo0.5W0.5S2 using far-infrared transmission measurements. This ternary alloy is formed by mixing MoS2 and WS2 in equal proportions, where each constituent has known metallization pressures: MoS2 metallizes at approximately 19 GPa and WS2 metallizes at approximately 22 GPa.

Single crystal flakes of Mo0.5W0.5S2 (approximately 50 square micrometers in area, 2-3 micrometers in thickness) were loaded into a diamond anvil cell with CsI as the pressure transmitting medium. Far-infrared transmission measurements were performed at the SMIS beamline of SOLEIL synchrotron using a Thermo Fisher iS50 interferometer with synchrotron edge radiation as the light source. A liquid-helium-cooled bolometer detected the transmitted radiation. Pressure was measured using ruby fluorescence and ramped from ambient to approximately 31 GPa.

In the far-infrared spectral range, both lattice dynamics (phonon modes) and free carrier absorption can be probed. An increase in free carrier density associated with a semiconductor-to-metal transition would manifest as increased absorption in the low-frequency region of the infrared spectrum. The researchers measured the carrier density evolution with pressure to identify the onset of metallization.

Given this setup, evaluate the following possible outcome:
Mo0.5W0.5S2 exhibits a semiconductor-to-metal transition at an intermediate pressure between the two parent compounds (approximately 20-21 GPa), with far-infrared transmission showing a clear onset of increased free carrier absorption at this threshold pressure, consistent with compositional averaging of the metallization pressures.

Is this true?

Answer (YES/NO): NO